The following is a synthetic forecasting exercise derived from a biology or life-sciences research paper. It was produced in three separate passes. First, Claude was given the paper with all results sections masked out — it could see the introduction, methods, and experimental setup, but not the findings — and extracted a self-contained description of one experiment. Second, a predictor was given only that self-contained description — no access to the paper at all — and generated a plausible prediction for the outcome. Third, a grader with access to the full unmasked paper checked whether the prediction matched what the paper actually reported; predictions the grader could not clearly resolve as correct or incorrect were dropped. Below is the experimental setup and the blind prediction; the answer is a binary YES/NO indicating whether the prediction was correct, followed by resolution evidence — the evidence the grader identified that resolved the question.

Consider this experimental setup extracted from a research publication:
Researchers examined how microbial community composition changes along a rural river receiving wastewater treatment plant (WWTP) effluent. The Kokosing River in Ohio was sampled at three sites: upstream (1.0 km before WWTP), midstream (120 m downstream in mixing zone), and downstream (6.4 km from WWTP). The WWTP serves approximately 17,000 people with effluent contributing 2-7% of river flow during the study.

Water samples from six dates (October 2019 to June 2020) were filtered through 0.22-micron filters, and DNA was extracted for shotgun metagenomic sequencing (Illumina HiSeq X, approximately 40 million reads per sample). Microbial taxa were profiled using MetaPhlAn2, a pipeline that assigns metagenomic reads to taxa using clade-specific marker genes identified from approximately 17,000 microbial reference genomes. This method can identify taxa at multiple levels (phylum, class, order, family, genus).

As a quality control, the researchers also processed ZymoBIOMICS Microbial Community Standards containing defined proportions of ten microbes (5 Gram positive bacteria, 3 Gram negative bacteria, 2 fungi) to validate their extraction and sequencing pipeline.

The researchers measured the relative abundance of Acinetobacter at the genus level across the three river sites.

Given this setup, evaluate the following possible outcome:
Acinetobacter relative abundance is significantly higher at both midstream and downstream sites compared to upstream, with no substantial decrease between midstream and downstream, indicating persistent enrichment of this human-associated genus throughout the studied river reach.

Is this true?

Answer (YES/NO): NO